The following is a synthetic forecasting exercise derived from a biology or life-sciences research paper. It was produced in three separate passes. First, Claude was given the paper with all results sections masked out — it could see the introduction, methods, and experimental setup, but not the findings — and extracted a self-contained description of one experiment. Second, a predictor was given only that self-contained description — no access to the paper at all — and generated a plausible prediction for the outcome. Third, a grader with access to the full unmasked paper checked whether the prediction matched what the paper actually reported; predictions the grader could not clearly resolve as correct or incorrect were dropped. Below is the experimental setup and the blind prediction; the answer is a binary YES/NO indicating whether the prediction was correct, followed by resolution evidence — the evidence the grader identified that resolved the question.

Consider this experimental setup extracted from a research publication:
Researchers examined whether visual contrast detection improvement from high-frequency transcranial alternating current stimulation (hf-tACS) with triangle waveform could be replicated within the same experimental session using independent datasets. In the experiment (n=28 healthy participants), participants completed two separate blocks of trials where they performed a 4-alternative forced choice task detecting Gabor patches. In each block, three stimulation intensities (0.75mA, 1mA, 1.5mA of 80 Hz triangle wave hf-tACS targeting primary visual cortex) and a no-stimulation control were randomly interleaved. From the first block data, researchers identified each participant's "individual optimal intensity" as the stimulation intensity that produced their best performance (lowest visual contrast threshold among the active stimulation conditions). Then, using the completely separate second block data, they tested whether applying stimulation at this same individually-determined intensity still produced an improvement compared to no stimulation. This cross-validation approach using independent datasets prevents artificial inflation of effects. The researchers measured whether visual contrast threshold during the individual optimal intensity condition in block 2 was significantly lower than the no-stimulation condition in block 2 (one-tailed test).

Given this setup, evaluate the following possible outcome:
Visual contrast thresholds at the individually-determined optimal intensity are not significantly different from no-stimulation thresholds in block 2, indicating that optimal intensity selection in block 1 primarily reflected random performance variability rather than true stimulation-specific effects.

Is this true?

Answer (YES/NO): NO